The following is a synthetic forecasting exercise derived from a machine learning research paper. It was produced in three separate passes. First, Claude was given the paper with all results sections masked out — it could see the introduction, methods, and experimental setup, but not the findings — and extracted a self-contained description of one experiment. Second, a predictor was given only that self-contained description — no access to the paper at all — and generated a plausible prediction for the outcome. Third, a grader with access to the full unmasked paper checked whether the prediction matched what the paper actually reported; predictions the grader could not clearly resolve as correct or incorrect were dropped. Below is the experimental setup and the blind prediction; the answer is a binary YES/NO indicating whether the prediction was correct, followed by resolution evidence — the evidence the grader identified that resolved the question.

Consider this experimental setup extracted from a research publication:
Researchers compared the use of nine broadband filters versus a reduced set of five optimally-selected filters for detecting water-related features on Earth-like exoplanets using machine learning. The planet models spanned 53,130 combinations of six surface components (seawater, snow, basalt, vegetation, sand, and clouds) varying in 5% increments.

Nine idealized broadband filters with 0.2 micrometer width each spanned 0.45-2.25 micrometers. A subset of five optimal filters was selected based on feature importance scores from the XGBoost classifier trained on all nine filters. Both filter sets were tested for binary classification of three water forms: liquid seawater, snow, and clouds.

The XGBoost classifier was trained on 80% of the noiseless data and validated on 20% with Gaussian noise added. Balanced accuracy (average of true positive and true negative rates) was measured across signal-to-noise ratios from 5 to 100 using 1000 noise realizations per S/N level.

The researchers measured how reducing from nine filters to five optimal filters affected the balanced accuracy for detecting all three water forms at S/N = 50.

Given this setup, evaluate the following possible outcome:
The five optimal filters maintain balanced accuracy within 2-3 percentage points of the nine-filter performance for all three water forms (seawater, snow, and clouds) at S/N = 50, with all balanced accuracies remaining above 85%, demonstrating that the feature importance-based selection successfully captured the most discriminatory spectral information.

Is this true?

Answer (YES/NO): NO